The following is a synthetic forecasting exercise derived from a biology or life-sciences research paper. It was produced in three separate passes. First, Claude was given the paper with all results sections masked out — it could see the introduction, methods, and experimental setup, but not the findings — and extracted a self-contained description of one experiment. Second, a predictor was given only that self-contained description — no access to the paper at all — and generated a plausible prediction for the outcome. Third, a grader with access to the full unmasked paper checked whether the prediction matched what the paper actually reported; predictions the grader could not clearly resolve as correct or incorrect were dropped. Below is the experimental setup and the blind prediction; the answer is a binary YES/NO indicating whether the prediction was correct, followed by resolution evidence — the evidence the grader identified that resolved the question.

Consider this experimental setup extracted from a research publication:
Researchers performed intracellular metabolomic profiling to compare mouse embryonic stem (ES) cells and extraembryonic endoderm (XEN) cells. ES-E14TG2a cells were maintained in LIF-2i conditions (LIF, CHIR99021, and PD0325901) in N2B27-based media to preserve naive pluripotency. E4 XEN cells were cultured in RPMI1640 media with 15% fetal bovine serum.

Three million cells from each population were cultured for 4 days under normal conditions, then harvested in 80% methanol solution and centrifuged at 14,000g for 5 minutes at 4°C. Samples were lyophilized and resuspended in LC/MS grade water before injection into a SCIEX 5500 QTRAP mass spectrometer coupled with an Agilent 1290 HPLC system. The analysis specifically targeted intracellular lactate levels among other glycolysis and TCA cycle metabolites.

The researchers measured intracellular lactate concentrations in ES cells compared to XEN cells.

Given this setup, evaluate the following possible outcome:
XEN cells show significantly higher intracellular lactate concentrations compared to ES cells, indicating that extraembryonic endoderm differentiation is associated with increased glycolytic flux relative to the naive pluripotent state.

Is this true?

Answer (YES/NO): YES